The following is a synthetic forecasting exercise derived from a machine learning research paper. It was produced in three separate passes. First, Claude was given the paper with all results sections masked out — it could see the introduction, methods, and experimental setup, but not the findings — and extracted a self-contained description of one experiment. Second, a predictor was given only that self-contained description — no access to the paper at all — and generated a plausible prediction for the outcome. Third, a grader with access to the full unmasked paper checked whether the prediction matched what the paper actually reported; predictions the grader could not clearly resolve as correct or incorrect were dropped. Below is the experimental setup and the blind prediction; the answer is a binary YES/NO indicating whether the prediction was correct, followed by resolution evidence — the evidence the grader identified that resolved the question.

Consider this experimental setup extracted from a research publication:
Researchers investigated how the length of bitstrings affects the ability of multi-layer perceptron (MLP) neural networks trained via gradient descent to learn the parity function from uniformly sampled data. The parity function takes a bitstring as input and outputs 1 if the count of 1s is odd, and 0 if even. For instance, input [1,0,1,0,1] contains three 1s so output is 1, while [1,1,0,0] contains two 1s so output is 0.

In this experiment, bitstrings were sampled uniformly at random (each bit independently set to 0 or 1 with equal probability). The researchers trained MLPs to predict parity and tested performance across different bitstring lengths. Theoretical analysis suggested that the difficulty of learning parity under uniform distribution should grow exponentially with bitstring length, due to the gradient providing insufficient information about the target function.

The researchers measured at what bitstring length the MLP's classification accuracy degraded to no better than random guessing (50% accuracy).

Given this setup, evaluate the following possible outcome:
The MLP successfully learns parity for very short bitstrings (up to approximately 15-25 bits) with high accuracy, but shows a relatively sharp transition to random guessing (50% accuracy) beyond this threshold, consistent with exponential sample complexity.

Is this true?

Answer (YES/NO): NO